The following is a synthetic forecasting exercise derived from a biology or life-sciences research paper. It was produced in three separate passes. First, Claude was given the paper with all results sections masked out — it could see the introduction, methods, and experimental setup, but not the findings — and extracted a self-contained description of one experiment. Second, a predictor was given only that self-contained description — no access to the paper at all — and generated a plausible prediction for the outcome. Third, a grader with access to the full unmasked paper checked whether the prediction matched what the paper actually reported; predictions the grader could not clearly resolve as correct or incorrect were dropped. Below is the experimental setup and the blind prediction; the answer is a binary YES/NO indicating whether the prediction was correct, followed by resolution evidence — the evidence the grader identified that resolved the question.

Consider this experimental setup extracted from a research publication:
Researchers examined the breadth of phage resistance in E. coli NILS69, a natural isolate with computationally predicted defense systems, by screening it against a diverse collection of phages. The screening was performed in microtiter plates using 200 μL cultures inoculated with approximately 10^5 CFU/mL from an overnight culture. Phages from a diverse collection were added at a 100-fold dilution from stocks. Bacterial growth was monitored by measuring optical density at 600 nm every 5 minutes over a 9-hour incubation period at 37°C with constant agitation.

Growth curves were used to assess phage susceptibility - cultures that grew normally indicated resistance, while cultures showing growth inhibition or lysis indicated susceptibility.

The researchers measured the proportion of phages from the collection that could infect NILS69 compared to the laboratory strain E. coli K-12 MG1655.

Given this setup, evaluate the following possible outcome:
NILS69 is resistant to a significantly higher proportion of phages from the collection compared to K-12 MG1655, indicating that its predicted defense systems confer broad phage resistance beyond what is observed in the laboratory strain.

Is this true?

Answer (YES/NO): NO